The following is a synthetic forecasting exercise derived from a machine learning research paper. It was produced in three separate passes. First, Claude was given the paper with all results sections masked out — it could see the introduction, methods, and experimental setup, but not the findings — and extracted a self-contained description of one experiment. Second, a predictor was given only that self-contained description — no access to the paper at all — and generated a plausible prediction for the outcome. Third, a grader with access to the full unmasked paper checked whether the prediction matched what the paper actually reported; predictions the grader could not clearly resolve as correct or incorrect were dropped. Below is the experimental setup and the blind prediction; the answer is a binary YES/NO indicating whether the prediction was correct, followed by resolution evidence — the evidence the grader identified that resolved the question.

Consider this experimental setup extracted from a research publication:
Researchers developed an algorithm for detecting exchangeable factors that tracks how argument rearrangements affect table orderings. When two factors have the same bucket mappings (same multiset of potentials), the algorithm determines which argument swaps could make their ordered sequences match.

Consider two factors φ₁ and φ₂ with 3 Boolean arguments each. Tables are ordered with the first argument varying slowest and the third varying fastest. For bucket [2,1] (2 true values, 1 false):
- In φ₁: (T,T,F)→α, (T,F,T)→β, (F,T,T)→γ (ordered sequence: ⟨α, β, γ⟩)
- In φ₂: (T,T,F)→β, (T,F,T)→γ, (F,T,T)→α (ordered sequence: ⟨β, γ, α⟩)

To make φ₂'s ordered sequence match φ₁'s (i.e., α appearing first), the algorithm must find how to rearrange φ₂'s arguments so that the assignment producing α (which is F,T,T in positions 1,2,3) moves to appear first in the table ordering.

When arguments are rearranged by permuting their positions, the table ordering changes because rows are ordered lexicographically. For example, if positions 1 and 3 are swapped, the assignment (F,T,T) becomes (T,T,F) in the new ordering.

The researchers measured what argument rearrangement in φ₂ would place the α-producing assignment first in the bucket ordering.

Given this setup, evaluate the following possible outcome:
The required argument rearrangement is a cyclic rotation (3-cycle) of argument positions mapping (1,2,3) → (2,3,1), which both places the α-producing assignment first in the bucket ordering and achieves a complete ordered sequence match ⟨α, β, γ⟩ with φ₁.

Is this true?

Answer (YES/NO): YES